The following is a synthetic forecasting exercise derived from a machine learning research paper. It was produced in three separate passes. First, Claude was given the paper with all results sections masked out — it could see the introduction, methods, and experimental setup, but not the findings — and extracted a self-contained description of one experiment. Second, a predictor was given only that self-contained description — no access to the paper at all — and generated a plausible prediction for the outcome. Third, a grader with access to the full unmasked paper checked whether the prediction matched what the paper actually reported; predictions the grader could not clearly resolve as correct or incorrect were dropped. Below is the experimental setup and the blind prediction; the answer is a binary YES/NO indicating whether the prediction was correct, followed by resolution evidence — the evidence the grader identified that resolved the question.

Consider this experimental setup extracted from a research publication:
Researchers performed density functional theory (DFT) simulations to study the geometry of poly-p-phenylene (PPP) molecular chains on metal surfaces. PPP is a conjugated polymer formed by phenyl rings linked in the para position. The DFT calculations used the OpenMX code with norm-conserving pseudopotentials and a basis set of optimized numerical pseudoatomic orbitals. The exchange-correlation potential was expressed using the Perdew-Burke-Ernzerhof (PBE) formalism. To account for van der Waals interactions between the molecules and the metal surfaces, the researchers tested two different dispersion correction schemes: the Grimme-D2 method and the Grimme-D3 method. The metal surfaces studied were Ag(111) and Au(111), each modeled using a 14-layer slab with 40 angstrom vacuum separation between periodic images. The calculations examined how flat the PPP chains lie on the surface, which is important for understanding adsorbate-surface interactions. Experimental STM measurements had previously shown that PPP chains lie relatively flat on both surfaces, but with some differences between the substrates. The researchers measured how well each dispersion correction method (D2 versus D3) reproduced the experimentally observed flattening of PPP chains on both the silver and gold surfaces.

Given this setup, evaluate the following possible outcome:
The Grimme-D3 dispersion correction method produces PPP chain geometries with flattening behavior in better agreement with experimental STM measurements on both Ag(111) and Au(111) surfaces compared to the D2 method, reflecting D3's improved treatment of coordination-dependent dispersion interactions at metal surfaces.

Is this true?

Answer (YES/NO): NO